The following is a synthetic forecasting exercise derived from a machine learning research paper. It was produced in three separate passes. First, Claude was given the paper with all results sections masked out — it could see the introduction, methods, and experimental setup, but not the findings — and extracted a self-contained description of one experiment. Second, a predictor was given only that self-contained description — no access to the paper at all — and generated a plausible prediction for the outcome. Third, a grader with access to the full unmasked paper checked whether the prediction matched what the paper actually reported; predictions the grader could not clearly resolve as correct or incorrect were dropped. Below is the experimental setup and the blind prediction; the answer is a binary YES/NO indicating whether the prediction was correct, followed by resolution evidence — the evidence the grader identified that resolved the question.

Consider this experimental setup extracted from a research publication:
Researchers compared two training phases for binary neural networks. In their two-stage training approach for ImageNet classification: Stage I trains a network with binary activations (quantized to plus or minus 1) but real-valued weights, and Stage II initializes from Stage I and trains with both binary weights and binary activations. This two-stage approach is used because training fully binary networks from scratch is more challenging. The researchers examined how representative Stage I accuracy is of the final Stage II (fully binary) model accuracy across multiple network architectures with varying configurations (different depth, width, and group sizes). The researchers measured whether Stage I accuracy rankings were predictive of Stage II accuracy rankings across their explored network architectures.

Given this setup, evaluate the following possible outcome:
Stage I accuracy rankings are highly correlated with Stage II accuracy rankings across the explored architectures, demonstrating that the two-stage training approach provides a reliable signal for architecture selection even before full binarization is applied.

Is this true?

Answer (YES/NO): YES